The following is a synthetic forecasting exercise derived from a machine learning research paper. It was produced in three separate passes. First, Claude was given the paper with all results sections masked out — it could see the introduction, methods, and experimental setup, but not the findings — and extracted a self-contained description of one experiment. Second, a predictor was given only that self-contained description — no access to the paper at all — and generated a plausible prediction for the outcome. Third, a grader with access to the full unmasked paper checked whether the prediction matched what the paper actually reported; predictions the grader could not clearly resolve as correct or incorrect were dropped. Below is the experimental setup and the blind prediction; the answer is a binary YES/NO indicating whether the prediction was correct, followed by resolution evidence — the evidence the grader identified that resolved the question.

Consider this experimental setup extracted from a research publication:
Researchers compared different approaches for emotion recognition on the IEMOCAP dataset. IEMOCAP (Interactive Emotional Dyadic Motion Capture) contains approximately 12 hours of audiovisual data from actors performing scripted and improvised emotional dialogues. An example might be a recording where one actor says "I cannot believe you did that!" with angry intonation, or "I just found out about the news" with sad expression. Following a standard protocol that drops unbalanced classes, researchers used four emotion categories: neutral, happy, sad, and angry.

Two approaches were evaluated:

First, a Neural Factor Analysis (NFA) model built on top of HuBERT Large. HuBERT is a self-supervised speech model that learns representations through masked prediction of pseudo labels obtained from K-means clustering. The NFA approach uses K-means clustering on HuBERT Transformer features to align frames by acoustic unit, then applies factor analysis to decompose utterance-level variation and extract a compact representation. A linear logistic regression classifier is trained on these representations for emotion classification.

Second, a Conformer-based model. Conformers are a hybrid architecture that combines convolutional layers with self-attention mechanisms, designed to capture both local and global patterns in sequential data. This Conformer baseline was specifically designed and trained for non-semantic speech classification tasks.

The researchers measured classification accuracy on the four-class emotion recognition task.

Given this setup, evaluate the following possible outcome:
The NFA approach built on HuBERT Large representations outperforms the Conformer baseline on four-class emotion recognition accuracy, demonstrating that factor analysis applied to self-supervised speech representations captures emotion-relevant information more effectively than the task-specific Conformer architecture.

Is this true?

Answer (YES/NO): NO